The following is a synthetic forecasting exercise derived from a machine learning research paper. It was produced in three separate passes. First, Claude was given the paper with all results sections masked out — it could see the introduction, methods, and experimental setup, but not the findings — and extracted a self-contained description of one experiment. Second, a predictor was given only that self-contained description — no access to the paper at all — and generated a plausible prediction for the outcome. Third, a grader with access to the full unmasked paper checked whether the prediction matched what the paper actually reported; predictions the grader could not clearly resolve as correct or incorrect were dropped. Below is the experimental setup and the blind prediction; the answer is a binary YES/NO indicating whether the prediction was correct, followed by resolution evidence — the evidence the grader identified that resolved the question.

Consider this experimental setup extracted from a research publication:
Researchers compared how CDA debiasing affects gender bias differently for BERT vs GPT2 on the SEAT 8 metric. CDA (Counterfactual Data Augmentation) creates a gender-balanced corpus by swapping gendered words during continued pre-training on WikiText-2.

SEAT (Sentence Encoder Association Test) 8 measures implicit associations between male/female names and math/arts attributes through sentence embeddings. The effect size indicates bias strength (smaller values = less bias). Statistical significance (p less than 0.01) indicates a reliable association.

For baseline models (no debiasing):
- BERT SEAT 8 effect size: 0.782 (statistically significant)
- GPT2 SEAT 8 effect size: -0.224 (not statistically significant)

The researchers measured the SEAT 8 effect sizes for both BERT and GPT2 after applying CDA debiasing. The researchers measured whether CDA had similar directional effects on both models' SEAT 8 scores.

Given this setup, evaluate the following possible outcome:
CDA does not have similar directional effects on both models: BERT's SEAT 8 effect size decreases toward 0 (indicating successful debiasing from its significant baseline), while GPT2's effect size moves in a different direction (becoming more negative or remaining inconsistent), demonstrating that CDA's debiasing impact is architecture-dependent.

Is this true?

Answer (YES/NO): NO